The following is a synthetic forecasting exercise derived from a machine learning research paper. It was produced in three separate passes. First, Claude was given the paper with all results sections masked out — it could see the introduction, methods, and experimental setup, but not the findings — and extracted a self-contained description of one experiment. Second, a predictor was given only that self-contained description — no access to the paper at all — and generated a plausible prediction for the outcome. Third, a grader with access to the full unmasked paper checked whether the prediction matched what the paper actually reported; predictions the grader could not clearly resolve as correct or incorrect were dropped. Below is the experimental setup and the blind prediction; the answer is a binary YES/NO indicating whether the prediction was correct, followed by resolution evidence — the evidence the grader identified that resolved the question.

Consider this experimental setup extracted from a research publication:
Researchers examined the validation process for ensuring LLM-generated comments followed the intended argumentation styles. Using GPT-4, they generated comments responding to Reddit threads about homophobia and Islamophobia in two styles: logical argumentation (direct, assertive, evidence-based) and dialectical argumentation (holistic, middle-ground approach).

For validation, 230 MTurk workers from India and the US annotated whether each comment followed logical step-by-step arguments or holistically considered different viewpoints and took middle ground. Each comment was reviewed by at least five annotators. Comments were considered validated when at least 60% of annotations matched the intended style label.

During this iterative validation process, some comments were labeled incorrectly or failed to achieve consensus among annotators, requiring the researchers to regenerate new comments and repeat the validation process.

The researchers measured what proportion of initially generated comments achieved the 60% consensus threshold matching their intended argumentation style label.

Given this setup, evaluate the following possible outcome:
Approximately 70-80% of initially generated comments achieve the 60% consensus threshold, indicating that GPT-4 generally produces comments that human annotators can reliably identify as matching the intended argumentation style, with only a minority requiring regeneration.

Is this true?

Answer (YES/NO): NO